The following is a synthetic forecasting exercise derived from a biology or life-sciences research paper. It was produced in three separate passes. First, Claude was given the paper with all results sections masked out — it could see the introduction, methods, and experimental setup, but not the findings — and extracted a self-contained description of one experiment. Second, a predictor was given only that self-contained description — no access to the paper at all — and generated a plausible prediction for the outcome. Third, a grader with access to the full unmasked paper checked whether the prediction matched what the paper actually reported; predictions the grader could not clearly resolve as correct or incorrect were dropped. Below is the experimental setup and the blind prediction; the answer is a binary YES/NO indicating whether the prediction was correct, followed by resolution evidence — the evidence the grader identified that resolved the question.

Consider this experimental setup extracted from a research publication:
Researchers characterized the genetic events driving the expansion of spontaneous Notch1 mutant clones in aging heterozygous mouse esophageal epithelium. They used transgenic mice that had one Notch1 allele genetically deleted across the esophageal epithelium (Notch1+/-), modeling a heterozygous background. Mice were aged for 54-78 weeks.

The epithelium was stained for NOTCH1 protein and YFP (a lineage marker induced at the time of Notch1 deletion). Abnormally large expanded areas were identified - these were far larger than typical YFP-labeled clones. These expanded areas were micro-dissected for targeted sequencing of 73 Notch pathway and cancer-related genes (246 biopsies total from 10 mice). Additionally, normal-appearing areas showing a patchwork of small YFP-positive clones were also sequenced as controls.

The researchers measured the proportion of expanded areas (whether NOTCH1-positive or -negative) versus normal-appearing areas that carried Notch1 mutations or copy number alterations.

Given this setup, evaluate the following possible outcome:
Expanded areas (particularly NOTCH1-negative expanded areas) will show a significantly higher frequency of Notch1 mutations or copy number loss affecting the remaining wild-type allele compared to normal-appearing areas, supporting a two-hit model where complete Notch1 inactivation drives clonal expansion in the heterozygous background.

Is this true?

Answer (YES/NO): YES